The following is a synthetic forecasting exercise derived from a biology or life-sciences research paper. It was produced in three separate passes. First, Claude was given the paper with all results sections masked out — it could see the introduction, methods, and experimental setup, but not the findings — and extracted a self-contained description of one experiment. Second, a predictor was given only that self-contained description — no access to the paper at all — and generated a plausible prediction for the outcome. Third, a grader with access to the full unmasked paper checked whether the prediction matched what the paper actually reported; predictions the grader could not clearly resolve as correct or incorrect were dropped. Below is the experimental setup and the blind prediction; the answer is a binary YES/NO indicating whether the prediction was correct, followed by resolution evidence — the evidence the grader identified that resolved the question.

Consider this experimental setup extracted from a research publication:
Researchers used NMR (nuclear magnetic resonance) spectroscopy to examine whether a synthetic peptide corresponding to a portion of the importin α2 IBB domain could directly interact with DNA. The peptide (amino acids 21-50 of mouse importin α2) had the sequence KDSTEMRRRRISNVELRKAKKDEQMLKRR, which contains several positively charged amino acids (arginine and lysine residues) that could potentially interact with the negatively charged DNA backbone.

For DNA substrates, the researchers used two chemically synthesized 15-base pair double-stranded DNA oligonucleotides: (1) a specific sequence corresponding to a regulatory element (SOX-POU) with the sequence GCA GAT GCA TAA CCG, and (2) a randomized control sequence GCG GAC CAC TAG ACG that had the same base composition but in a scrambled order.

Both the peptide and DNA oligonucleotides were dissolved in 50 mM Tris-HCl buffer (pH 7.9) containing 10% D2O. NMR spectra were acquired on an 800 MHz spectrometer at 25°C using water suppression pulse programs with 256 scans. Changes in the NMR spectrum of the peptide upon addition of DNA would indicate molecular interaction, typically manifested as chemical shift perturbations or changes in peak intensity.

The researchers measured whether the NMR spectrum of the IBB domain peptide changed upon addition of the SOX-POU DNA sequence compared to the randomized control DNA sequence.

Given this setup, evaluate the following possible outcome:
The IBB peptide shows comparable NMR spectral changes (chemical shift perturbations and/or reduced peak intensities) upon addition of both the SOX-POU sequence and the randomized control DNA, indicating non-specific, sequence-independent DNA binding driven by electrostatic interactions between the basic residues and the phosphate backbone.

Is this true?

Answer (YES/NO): NO